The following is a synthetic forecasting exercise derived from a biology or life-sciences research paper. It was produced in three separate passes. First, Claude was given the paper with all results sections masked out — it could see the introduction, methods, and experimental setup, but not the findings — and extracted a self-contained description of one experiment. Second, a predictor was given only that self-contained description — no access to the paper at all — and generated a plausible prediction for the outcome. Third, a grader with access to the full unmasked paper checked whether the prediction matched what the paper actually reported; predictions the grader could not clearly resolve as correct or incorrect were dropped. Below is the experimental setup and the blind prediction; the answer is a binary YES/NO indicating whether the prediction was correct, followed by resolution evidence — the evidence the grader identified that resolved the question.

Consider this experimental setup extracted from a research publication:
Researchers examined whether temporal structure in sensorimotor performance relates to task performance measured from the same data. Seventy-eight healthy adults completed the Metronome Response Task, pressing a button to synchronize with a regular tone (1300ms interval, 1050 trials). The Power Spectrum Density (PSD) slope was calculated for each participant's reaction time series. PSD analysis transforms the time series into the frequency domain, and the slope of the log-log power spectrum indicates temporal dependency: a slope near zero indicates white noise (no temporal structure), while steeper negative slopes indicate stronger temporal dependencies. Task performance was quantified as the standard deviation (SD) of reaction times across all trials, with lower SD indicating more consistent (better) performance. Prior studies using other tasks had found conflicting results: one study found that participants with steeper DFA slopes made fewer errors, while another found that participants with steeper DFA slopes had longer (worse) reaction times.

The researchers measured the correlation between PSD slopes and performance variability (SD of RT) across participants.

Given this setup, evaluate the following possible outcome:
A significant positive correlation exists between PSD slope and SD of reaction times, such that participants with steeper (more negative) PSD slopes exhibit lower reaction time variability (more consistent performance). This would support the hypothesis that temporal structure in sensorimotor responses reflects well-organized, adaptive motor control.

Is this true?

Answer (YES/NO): NO